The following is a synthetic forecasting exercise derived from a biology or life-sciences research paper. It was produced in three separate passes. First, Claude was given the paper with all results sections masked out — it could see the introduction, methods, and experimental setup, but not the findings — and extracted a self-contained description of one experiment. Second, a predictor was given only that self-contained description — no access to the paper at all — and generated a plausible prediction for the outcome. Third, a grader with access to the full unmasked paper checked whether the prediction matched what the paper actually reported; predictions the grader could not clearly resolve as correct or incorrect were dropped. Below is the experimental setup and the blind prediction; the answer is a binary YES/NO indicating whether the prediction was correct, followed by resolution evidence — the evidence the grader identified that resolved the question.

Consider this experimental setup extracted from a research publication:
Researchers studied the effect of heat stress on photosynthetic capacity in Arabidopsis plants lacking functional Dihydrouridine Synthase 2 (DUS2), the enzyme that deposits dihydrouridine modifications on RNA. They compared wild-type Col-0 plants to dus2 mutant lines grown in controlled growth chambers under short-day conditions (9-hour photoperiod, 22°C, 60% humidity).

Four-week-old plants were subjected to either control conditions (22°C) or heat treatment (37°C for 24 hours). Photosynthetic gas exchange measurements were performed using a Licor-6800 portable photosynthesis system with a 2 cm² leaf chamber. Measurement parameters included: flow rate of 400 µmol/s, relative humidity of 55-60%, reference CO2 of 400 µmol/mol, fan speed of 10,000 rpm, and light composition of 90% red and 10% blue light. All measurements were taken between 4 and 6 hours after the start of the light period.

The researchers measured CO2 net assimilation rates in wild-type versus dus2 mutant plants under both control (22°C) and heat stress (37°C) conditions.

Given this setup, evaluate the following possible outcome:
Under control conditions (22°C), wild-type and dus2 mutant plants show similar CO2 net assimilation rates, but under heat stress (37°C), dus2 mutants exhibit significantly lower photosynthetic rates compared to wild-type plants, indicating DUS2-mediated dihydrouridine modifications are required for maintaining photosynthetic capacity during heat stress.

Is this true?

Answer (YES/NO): YES